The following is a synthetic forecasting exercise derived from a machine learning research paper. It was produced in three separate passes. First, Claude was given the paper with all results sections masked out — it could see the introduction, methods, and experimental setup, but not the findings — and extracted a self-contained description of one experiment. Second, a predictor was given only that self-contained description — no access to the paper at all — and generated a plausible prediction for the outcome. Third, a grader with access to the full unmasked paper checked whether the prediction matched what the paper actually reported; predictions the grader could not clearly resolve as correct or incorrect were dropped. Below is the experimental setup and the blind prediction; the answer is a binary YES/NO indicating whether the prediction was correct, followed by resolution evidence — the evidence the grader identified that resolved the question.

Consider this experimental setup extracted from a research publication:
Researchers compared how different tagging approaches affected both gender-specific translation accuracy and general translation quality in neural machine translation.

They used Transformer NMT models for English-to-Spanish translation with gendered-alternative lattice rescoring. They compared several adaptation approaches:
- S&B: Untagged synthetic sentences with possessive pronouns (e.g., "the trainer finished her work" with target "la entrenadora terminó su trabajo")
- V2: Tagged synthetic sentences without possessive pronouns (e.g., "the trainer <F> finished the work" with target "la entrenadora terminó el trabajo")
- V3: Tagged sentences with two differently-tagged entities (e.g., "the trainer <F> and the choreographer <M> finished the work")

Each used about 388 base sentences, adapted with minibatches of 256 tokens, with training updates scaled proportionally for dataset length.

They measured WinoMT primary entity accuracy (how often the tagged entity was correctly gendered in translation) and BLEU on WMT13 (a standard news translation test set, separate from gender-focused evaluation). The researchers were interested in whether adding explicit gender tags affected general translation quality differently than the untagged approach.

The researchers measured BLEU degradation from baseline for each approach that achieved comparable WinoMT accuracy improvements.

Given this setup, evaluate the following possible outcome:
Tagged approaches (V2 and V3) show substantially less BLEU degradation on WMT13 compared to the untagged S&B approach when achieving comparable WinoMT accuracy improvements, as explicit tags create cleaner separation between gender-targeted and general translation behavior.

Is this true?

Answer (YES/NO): NO